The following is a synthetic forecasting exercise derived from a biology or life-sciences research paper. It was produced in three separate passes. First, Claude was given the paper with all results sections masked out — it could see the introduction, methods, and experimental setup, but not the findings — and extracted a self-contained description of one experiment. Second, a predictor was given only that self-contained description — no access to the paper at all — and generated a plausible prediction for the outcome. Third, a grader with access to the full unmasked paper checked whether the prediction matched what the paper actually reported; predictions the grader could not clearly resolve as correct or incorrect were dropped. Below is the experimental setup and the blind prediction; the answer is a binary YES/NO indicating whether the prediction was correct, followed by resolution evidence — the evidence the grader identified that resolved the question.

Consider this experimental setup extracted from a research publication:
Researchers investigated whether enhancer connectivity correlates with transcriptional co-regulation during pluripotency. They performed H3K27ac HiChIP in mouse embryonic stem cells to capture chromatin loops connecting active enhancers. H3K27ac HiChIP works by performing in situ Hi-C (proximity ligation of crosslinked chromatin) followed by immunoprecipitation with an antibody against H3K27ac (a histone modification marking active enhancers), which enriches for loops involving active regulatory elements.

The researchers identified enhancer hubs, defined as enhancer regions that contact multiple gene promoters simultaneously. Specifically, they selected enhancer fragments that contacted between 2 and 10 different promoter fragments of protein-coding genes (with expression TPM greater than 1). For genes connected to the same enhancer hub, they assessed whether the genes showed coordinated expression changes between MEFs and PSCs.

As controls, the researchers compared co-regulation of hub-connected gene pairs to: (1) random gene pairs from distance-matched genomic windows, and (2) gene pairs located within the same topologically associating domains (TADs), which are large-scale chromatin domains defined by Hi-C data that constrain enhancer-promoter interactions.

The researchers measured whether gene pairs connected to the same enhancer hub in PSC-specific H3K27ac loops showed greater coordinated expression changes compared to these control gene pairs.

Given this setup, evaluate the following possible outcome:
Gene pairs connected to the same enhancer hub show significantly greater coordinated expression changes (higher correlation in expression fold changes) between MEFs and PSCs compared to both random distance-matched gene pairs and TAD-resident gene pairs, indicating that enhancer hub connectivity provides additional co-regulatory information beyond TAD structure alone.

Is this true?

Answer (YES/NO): YES